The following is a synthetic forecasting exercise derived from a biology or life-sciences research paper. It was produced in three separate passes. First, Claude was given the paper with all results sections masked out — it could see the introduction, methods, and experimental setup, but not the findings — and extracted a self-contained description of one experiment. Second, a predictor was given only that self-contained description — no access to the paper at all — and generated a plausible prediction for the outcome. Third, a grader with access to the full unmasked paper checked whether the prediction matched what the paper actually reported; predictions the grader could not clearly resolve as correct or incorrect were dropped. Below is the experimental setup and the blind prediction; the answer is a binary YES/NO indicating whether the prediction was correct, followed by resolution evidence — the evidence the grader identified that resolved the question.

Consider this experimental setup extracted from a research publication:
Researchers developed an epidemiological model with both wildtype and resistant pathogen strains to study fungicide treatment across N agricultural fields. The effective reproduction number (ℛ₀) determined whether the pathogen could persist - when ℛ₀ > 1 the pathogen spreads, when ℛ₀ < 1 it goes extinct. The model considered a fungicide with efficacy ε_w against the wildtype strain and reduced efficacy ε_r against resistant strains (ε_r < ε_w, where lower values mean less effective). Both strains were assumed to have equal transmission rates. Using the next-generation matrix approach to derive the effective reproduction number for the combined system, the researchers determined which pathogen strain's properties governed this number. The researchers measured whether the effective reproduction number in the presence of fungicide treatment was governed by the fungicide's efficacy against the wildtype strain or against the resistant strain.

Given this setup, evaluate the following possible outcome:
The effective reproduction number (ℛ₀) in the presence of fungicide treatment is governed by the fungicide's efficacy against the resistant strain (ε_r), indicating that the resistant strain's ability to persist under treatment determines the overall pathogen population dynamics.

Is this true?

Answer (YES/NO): YES